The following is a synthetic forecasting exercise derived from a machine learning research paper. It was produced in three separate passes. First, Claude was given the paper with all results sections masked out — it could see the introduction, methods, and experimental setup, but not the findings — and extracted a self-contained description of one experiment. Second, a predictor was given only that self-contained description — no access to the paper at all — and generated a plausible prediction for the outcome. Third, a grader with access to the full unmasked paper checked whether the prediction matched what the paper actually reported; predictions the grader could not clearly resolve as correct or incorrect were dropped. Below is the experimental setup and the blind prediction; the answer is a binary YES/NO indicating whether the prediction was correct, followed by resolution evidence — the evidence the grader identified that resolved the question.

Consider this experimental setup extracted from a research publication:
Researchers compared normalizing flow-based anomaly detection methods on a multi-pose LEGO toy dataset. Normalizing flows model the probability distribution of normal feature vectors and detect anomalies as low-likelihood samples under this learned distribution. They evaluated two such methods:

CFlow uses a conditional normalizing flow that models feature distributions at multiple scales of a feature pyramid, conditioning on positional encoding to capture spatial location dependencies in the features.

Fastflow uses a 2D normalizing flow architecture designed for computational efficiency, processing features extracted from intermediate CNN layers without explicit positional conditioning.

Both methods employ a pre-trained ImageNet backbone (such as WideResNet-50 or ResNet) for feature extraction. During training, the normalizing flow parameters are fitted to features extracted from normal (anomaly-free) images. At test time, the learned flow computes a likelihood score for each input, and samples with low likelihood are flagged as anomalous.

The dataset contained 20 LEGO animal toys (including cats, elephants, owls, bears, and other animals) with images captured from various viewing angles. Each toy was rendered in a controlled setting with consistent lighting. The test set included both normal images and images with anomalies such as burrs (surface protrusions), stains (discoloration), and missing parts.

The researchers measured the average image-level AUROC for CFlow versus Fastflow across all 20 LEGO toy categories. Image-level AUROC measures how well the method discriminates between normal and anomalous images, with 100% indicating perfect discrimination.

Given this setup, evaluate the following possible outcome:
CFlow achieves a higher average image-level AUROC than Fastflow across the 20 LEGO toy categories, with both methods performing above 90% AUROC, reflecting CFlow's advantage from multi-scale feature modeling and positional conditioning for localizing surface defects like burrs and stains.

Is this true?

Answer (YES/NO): NO